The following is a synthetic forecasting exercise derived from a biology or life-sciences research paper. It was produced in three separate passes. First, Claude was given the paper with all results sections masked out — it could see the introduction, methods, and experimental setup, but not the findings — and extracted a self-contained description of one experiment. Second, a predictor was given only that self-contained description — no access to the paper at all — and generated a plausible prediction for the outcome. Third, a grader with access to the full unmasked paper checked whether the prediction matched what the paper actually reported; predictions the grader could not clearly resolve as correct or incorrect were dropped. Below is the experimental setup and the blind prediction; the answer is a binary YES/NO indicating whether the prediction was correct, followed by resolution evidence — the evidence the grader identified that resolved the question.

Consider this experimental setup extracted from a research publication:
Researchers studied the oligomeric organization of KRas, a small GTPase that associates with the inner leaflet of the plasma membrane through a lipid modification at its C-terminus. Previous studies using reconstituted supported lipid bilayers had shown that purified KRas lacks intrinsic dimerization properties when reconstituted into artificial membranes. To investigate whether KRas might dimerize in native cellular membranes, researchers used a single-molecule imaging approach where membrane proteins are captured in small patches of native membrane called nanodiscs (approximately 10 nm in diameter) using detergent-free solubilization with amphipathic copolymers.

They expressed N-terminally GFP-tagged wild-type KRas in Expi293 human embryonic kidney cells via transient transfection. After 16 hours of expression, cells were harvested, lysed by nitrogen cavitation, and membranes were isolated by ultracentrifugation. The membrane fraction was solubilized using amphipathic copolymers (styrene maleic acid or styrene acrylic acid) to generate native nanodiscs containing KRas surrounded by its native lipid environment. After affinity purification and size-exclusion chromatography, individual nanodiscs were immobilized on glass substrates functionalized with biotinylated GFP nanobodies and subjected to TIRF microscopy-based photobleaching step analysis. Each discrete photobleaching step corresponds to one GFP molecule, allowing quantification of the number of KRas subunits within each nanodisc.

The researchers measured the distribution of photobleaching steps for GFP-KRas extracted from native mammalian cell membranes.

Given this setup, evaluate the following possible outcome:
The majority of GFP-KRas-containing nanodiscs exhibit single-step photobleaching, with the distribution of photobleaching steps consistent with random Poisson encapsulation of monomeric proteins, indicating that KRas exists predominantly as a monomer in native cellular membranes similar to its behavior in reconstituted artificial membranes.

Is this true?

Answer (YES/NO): NO